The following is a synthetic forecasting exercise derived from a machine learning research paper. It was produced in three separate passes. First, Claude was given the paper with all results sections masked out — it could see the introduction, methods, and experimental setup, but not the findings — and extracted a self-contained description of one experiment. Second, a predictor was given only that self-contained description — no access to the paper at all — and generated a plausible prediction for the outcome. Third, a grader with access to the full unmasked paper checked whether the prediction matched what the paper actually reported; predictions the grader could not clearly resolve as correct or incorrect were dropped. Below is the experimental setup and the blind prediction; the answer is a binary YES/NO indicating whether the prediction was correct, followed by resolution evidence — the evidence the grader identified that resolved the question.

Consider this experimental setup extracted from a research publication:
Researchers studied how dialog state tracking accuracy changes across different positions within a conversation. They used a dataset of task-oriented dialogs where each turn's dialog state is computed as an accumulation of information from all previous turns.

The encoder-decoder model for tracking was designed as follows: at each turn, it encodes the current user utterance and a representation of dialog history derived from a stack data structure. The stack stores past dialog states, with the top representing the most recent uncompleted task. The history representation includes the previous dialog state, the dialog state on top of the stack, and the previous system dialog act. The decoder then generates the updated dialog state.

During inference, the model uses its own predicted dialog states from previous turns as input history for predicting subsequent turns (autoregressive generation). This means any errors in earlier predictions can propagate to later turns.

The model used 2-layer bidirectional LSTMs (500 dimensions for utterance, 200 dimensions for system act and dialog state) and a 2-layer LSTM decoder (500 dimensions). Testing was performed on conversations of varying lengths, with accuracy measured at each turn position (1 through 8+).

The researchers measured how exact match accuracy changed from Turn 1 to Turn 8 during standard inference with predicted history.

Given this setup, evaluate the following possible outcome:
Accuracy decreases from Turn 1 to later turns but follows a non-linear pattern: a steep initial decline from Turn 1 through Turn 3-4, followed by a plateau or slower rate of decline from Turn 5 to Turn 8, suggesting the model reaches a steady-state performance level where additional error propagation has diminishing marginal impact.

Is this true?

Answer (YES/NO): NO